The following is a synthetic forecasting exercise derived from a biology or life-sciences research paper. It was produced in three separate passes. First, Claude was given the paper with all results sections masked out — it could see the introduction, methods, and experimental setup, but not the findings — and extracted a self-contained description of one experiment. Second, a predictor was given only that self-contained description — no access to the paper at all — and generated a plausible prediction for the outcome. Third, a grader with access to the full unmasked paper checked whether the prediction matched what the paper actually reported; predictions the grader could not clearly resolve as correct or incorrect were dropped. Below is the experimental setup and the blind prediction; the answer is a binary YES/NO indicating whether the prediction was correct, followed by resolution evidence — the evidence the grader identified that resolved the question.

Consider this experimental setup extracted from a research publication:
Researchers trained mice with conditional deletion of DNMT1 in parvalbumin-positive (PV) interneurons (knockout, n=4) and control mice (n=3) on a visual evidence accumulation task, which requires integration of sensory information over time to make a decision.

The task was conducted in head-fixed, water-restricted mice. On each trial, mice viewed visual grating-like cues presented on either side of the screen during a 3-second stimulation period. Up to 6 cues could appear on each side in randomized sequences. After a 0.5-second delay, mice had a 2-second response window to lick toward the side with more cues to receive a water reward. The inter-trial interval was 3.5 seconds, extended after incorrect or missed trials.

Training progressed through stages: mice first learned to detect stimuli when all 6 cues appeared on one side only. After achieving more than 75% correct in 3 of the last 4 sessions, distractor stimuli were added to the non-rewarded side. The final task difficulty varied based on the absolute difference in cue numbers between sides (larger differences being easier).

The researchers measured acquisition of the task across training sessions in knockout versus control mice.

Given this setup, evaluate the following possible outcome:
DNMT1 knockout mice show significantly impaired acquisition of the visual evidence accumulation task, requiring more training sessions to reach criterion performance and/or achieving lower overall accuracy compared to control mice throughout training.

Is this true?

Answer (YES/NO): NO